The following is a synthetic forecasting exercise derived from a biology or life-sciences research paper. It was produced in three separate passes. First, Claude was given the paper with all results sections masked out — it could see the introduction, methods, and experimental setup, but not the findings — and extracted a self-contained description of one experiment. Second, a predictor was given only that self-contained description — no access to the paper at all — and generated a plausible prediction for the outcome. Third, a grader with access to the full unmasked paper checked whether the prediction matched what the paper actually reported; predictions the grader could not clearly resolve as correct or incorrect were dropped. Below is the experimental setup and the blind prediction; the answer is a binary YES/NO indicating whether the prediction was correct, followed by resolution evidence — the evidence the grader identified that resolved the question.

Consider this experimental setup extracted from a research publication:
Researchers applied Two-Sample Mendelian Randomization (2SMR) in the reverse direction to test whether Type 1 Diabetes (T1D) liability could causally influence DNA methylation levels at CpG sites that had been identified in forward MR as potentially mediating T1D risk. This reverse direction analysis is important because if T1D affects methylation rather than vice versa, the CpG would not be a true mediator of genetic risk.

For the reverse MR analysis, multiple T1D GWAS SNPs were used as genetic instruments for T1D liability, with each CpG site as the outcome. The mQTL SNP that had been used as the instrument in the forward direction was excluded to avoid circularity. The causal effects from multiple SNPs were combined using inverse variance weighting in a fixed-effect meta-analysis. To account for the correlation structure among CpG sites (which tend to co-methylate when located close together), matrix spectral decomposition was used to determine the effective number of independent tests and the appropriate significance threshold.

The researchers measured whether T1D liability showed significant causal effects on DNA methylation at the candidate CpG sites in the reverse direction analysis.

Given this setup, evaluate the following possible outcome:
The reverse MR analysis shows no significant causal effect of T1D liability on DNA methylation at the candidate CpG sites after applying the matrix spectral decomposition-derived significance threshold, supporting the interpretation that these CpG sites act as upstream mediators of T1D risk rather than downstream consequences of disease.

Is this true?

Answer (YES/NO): YES